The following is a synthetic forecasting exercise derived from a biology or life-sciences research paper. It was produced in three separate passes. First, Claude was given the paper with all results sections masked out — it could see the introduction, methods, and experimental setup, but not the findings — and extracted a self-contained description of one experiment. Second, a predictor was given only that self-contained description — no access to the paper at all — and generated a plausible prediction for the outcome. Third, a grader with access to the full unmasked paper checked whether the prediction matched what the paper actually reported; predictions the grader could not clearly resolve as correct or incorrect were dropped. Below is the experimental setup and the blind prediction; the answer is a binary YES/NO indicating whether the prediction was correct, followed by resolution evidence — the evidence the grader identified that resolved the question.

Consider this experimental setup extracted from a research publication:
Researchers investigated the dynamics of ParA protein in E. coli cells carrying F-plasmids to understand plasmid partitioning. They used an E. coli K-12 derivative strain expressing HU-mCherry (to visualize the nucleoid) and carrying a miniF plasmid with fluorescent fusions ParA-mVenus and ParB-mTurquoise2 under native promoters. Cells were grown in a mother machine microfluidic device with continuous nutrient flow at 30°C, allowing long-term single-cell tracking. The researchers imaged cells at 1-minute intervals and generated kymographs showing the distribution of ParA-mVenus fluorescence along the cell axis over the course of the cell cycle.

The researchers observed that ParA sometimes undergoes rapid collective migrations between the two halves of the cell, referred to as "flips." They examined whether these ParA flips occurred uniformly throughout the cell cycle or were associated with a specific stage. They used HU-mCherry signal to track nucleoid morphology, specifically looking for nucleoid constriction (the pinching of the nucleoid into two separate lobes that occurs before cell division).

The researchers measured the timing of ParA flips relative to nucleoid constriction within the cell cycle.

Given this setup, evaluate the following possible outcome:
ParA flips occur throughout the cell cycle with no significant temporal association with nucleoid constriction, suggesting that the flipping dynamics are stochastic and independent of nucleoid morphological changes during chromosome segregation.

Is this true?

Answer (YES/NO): NO